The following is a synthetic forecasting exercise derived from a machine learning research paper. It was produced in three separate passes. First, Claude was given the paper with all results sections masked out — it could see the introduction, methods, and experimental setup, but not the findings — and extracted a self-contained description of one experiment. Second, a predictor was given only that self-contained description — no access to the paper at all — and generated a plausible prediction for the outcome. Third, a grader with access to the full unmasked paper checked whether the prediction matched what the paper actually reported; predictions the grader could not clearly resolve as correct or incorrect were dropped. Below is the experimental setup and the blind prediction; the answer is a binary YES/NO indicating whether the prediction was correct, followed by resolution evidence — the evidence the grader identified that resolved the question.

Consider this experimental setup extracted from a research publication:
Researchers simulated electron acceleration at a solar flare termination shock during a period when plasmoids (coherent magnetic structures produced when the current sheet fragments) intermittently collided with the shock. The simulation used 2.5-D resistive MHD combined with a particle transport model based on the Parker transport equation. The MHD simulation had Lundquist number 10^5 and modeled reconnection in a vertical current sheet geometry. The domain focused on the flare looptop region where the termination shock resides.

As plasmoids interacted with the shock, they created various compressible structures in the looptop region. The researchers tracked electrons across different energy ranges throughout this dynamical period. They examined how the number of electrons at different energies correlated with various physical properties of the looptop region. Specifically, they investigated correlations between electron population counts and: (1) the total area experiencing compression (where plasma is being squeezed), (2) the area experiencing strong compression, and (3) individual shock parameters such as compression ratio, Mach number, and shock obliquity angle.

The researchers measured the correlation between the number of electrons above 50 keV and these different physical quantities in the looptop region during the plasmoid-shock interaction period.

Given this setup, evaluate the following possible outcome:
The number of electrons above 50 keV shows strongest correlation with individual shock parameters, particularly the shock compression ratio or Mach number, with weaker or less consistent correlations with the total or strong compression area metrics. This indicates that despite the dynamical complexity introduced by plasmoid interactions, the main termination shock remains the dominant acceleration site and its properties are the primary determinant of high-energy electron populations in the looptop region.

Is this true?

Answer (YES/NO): NO